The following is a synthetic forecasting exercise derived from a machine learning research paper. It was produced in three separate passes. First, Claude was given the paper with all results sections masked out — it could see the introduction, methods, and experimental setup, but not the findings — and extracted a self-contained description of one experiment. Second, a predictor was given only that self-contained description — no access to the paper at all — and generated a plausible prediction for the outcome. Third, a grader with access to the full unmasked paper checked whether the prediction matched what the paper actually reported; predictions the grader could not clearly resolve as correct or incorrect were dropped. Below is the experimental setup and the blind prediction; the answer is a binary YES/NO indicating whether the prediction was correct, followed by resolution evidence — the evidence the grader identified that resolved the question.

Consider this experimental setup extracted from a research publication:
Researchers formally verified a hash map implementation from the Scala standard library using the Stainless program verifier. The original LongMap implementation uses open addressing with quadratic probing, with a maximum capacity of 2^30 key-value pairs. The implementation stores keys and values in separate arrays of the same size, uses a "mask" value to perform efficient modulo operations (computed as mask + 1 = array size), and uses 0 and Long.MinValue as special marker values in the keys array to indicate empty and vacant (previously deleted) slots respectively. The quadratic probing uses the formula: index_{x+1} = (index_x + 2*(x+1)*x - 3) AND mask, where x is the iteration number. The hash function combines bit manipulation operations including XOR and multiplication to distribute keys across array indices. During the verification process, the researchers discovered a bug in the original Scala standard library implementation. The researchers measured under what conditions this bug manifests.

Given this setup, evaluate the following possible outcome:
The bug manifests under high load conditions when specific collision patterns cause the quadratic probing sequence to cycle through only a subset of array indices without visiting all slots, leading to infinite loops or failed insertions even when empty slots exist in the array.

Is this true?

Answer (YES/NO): NO